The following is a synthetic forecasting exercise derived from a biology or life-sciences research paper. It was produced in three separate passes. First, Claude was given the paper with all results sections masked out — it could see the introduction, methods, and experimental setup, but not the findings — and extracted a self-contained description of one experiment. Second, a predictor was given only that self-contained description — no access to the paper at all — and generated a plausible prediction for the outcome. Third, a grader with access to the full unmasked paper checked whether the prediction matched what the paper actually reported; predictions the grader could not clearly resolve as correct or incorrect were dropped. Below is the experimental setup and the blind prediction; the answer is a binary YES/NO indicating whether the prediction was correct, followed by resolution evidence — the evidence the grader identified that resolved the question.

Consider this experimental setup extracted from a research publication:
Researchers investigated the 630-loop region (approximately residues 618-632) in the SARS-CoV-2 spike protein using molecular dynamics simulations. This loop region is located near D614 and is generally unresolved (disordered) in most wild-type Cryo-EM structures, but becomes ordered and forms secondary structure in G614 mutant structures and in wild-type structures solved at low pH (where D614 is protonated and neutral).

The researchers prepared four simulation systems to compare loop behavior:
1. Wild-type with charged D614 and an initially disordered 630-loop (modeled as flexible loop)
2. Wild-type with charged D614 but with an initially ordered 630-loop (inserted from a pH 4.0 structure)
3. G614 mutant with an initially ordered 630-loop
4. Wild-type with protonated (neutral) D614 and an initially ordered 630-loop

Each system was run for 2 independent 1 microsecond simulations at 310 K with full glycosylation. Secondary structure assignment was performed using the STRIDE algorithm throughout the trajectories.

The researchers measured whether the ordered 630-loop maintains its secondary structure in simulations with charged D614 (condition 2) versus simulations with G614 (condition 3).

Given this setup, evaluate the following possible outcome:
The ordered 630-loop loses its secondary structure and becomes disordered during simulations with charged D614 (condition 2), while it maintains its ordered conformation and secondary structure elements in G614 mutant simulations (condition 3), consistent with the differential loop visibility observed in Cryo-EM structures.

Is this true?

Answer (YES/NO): NO